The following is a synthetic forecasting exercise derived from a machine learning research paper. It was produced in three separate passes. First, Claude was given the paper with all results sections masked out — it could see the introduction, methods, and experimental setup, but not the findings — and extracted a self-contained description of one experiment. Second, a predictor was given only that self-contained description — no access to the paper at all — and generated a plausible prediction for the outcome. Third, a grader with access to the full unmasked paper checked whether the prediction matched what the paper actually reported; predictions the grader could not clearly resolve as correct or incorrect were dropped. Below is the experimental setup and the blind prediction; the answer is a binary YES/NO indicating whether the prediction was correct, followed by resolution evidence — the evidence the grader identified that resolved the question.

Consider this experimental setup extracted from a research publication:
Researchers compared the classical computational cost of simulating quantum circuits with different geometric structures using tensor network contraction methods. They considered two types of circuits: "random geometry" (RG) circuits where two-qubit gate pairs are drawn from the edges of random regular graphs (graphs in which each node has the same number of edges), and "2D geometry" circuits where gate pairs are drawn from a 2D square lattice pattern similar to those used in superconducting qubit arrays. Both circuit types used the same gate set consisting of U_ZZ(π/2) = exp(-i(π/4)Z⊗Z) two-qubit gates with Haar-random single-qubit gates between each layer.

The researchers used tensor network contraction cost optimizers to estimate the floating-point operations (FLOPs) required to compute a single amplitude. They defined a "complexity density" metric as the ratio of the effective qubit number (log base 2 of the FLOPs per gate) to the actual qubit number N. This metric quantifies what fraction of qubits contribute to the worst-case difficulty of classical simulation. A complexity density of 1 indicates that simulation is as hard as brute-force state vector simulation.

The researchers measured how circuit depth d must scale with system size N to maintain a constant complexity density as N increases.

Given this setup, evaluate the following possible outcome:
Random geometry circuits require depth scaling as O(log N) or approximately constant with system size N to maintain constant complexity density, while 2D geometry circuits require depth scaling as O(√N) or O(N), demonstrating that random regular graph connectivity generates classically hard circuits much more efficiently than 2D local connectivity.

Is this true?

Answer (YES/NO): YES